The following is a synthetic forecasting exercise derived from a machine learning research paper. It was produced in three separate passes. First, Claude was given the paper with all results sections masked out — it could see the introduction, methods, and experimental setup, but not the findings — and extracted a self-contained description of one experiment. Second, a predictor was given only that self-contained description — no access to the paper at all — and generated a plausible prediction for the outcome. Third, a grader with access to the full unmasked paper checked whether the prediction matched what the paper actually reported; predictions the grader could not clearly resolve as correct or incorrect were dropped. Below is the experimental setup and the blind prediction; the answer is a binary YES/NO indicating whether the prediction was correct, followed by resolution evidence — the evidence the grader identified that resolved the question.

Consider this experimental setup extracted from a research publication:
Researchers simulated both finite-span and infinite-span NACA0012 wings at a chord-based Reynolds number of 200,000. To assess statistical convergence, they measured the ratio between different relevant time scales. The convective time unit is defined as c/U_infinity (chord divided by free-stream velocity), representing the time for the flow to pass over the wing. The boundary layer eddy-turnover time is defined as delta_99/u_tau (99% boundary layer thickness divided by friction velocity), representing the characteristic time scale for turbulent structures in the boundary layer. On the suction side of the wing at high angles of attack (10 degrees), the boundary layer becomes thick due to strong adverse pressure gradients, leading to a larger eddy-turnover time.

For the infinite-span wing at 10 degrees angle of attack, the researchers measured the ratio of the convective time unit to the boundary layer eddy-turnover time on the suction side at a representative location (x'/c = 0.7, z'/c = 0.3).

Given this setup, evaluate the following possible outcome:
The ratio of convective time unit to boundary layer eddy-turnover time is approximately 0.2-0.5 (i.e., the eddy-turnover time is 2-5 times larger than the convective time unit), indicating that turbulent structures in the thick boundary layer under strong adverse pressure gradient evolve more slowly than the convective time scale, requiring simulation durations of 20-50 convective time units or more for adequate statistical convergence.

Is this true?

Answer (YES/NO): NO